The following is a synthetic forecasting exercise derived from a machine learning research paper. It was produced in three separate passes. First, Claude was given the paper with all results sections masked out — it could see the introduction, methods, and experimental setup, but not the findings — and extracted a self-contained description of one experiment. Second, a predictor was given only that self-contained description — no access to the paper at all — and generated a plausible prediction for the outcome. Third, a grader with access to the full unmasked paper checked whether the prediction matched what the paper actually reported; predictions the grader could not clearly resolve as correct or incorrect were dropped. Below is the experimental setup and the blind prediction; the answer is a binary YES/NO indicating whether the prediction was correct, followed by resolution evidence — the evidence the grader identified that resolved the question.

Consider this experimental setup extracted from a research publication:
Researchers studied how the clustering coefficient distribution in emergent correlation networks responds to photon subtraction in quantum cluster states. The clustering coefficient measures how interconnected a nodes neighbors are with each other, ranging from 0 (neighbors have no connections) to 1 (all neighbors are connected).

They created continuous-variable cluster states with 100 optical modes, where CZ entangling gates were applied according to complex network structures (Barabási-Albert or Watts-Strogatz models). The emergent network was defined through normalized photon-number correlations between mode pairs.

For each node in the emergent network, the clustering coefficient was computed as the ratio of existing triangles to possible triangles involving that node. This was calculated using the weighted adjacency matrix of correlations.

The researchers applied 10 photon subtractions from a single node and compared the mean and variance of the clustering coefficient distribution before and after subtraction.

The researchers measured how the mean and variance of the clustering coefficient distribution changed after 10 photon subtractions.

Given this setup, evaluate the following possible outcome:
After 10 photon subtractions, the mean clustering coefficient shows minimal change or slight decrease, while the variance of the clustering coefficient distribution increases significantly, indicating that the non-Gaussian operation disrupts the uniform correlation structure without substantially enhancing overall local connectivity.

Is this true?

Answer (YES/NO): NO